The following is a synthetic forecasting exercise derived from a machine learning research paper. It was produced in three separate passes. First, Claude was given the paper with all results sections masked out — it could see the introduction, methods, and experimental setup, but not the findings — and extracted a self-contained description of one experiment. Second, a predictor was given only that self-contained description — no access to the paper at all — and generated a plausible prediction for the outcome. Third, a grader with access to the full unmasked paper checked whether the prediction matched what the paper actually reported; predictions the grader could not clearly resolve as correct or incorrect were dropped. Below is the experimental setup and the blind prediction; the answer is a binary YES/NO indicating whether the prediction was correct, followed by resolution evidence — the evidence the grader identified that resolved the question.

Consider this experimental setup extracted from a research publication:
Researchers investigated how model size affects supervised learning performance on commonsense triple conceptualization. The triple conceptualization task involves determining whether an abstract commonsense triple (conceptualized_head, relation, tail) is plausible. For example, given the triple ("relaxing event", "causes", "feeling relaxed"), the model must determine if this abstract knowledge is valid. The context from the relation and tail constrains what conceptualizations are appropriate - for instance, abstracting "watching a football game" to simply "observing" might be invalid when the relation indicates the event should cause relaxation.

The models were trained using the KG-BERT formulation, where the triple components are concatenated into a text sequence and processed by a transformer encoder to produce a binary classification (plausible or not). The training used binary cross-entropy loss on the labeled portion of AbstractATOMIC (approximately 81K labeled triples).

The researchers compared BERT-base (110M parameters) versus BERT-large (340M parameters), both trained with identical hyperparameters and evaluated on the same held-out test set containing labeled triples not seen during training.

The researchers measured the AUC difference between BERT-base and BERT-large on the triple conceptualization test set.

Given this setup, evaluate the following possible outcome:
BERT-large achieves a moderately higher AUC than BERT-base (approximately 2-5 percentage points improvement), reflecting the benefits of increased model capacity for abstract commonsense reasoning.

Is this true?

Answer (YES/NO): NO